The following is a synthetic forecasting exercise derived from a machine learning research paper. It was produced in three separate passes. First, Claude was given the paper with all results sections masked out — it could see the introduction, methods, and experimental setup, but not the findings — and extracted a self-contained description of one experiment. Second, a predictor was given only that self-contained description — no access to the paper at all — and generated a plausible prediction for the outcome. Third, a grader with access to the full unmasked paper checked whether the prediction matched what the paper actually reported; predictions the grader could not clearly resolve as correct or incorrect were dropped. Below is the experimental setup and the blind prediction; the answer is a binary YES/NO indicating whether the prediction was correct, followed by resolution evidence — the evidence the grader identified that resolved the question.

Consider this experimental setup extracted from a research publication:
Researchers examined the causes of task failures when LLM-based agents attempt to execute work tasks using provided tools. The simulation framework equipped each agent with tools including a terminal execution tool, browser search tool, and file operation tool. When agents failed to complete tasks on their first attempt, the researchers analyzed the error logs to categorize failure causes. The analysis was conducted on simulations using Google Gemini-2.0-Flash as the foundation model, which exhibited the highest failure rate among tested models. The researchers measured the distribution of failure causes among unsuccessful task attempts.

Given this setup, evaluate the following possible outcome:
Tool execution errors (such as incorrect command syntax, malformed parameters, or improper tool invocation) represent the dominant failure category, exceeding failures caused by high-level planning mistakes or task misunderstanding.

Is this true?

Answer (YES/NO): YES